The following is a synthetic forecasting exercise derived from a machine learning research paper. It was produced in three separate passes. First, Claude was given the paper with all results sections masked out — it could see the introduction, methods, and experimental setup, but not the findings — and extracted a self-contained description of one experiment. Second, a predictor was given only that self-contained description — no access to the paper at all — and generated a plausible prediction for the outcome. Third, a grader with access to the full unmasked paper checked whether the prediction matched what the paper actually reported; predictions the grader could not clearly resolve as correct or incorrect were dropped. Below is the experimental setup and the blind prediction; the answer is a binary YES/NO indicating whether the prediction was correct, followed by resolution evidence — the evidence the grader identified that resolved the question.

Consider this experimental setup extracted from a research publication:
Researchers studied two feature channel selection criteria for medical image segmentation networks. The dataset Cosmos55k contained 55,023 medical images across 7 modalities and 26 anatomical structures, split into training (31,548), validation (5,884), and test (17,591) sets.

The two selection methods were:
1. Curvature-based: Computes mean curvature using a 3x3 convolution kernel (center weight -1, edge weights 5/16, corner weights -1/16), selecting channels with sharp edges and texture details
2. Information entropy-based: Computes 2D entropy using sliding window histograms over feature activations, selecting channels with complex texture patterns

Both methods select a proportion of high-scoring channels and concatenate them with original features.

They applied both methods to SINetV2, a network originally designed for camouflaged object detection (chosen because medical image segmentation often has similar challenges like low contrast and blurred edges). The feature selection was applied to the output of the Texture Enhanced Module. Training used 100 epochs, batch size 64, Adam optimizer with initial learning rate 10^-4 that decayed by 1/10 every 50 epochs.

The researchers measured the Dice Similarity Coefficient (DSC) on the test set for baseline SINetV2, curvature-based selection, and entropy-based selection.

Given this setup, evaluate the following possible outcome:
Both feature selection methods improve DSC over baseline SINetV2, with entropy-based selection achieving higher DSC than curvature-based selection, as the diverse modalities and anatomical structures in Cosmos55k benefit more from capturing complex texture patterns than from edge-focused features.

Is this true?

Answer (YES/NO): NO